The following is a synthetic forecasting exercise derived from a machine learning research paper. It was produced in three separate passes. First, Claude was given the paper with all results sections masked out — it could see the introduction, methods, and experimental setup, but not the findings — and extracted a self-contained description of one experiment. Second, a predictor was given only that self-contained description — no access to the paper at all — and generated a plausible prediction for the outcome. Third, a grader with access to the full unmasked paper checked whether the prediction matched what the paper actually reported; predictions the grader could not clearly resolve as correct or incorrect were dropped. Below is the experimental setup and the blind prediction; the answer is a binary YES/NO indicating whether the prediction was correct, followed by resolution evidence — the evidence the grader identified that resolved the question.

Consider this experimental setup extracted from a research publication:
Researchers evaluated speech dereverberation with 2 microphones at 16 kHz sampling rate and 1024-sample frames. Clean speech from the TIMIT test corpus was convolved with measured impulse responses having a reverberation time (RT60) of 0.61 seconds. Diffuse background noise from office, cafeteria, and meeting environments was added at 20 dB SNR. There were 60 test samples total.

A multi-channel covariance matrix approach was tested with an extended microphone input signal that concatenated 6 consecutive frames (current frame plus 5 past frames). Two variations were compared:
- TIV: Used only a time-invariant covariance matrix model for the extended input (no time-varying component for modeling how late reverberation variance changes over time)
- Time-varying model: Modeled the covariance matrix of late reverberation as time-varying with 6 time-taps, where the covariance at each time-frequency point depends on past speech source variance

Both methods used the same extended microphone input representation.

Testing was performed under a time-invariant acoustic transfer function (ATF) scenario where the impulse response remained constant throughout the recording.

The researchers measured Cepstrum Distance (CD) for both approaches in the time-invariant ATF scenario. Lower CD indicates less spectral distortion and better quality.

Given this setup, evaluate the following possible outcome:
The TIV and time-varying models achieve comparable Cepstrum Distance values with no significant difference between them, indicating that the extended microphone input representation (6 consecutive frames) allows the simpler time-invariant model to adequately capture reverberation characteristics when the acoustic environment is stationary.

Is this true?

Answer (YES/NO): NO